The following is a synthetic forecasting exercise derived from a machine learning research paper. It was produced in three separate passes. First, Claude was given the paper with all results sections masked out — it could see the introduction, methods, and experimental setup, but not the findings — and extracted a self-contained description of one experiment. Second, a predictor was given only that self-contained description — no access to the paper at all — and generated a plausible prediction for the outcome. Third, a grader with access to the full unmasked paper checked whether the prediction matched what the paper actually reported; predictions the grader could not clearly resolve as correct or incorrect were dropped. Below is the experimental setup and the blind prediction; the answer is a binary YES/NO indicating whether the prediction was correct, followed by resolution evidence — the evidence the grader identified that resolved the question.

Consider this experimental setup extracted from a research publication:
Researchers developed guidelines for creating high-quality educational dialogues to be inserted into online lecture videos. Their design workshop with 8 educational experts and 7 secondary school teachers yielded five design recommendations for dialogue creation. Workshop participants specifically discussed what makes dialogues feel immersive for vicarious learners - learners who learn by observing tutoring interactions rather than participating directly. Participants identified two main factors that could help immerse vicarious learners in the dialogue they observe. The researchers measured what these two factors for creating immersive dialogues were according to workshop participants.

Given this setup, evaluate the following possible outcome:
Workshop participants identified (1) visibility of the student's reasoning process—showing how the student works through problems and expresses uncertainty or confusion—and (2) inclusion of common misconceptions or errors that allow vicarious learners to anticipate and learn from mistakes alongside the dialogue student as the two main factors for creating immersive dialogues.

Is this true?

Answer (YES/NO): NO